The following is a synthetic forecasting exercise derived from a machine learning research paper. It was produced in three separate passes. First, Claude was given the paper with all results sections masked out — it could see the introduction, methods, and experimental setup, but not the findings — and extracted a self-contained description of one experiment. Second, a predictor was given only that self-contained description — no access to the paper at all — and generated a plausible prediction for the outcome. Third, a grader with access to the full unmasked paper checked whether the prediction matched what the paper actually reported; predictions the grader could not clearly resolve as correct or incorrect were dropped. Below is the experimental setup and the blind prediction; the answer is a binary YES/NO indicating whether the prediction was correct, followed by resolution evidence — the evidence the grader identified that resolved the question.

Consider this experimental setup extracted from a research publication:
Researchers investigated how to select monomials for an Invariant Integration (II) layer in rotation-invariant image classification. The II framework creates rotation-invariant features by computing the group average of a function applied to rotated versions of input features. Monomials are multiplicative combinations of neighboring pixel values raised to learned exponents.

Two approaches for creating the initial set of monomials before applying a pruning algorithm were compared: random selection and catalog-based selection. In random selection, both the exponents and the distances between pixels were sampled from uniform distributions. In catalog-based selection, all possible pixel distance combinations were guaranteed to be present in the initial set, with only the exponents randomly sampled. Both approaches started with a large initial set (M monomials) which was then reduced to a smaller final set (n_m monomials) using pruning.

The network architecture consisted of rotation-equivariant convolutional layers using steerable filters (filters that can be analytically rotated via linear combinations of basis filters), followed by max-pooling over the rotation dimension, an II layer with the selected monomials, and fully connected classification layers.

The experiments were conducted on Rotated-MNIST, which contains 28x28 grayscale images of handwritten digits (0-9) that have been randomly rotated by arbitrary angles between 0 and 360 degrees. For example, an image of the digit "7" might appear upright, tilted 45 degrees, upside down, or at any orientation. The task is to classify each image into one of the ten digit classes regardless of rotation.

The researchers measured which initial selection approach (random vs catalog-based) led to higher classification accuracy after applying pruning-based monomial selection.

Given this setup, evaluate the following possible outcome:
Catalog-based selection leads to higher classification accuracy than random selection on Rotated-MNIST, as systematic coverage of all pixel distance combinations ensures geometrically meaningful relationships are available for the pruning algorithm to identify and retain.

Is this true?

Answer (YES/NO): NO